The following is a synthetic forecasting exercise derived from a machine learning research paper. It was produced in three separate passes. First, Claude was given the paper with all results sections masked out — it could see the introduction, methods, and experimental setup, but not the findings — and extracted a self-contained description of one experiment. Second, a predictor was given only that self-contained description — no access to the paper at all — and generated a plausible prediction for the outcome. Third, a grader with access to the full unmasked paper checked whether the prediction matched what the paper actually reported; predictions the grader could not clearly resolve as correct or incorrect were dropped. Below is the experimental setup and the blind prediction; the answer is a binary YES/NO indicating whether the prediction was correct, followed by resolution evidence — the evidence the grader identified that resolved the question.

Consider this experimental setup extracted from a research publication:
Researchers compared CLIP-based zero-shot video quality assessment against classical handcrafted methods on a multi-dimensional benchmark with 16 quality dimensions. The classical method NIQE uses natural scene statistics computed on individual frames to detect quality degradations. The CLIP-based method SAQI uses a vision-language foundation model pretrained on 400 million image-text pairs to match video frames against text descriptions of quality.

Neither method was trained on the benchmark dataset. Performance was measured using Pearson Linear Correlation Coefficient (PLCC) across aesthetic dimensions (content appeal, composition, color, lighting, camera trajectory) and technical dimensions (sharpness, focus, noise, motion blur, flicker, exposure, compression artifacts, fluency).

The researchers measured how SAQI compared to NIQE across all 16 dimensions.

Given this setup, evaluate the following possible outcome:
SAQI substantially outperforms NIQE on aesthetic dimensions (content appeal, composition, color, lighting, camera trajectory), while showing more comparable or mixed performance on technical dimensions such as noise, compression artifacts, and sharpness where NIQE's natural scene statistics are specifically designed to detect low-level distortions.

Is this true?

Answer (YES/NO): NO